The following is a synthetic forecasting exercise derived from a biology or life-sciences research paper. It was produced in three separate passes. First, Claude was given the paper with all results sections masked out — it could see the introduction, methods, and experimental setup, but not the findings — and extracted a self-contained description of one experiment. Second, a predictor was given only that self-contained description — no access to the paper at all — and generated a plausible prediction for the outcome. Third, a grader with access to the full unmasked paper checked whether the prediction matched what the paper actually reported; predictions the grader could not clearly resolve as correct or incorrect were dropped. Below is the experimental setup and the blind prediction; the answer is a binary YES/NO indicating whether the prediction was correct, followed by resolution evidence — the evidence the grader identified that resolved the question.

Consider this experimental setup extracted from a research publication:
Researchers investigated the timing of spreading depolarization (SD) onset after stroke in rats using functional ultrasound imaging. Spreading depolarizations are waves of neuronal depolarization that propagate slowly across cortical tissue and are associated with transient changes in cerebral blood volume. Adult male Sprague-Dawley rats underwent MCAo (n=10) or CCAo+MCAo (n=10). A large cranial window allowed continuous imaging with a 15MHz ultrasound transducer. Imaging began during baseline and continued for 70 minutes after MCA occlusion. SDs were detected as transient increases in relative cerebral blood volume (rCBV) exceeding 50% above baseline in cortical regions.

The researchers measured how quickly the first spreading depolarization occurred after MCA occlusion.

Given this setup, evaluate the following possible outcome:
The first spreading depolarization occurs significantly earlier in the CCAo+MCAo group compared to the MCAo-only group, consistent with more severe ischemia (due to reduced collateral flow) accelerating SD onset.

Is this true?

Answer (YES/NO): NO